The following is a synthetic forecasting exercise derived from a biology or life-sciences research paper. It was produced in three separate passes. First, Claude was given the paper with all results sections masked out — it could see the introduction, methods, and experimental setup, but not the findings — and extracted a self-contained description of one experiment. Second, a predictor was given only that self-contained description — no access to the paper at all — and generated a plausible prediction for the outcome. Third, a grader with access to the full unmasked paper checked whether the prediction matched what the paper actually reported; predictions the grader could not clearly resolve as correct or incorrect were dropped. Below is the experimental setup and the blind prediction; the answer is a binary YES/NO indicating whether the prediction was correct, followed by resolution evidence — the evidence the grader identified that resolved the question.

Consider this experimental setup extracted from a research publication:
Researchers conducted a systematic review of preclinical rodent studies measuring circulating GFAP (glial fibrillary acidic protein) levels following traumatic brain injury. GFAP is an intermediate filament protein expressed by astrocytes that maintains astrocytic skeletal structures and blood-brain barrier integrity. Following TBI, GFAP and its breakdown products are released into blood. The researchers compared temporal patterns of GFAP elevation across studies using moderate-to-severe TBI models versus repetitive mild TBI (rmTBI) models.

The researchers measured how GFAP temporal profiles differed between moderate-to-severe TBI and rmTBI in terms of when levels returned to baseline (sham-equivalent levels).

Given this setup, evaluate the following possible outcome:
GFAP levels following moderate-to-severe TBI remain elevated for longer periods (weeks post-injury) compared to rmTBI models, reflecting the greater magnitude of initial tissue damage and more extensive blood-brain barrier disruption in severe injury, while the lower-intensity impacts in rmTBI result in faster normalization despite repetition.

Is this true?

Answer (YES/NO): NO